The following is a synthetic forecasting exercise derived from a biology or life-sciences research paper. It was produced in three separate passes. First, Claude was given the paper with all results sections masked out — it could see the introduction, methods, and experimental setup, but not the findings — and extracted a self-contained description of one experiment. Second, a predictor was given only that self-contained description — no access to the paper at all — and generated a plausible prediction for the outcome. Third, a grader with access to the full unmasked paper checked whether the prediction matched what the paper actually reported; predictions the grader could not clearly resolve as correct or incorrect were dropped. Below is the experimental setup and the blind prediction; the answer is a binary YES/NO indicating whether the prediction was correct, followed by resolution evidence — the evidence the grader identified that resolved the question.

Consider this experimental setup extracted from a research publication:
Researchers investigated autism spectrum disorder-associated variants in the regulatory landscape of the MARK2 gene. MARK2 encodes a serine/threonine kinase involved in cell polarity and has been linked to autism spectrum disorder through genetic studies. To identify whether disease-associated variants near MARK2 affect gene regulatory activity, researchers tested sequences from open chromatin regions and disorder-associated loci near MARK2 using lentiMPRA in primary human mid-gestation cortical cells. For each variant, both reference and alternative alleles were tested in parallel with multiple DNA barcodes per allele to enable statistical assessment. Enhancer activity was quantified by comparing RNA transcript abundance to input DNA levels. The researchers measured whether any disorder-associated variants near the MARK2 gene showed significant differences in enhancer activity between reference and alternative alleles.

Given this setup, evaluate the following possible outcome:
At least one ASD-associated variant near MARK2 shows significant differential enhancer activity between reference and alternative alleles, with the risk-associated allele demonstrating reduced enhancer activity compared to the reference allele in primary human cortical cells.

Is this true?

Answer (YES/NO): YES